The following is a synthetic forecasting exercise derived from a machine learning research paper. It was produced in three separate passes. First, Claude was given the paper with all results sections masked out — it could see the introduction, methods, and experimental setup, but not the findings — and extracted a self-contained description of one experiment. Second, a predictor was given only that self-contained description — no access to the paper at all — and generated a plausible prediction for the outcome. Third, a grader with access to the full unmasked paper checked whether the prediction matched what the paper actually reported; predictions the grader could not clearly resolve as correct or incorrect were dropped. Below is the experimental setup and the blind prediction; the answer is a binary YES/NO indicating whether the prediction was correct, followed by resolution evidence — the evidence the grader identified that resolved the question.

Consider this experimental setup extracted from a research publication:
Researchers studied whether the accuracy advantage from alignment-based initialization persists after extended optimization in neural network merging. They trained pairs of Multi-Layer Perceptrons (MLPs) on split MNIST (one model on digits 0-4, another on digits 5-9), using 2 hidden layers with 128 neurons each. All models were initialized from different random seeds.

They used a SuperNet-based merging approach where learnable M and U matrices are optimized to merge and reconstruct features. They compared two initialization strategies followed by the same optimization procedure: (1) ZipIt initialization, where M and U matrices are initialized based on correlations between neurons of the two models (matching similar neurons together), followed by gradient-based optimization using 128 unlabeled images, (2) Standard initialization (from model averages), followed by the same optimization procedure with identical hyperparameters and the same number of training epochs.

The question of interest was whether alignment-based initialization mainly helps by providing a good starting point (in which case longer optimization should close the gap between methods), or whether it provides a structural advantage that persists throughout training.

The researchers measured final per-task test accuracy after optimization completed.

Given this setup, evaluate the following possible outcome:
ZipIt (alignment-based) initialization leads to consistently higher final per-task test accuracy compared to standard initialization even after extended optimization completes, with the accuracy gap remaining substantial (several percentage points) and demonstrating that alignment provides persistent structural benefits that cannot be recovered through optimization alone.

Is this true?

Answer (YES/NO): NO